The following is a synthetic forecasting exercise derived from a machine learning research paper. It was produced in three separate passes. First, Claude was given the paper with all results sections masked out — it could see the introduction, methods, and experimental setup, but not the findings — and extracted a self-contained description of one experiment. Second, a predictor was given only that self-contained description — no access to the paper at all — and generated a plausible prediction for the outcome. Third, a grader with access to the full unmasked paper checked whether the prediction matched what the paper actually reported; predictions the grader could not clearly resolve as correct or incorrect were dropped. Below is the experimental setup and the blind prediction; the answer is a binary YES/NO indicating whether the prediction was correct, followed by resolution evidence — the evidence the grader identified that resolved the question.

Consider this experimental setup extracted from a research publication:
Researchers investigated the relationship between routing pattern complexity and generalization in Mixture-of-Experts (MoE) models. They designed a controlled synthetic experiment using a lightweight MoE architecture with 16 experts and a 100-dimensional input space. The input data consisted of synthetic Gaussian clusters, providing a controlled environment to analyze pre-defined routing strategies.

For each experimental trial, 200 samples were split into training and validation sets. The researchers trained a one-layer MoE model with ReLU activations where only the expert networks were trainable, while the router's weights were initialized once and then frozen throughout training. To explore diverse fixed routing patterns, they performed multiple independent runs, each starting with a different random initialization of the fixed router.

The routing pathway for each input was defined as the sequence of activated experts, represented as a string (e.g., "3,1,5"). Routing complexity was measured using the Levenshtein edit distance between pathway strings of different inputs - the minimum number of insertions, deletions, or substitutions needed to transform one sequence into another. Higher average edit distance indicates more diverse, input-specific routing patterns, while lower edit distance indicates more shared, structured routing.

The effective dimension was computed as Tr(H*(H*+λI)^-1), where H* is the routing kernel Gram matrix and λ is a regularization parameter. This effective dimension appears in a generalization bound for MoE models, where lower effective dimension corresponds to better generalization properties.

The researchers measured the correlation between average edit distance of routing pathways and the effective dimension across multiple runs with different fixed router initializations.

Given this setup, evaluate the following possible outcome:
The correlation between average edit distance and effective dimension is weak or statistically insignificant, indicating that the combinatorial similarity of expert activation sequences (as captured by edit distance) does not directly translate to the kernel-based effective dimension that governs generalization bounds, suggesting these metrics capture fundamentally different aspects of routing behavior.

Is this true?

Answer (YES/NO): NO